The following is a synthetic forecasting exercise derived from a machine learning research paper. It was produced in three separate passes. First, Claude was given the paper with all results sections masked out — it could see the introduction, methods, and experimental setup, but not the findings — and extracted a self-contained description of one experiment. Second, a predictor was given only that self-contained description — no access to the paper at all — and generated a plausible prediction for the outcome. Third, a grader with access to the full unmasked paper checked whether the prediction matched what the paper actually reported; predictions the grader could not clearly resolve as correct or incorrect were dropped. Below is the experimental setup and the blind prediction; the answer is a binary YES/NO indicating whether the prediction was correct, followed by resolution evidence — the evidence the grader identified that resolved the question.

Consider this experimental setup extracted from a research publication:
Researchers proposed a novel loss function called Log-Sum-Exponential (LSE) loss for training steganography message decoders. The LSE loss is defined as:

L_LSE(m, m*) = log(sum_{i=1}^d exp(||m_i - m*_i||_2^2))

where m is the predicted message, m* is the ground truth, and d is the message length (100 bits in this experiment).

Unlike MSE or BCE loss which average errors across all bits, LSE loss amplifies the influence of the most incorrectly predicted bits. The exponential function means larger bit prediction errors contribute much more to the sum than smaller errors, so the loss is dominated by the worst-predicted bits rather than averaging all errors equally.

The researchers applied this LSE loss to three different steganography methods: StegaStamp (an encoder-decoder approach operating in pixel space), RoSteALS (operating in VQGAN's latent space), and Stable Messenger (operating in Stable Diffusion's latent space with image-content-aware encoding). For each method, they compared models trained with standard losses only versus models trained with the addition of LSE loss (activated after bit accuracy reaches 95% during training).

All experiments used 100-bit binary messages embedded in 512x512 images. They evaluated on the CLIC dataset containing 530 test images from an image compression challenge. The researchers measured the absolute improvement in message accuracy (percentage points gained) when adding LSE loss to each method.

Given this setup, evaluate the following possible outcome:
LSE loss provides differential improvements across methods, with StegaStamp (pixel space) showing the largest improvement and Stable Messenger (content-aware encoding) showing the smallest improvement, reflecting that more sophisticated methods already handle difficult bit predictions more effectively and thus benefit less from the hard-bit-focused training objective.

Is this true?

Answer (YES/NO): NO